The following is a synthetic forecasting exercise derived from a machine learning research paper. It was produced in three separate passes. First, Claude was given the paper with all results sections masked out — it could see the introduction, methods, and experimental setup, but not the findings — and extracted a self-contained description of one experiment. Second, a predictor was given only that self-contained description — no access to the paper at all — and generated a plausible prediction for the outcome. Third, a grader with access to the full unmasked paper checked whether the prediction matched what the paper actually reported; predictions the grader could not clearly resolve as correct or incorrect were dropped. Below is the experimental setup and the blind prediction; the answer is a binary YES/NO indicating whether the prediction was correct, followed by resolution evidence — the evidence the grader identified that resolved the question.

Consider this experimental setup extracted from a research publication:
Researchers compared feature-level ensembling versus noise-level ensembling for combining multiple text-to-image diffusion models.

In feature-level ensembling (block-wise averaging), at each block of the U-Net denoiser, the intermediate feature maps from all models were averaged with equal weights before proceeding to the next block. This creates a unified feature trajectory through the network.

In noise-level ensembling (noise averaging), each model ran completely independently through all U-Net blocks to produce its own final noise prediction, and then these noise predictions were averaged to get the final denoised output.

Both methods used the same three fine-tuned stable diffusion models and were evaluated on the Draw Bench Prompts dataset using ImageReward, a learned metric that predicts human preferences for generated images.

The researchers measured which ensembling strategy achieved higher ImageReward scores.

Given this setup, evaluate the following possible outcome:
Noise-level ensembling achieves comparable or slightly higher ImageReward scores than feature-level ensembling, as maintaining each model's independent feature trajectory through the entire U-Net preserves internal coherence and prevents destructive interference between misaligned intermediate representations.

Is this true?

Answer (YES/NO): NO